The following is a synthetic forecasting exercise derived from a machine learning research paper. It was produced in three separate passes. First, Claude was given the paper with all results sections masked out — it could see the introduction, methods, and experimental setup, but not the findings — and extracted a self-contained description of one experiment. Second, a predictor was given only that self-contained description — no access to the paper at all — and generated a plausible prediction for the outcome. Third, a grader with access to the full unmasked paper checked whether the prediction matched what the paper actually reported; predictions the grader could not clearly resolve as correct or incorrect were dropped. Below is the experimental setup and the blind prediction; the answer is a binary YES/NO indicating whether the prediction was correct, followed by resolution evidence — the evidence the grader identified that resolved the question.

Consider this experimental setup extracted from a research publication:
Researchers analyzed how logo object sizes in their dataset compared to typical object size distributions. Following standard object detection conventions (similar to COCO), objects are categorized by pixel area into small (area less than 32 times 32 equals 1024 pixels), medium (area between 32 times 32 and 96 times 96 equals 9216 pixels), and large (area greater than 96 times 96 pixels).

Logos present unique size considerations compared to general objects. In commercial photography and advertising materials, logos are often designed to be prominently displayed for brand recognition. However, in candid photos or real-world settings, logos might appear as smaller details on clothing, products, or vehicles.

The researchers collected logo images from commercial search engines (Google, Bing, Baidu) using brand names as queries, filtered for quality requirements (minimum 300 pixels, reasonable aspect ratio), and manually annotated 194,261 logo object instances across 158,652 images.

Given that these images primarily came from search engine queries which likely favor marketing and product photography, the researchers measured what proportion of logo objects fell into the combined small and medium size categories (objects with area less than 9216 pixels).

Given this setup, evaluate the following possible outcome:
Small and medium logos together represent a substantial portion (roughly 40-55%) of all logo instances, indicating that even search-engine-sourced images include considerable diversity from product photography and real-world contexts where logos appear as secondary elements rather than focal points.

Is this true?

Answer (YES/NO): NO